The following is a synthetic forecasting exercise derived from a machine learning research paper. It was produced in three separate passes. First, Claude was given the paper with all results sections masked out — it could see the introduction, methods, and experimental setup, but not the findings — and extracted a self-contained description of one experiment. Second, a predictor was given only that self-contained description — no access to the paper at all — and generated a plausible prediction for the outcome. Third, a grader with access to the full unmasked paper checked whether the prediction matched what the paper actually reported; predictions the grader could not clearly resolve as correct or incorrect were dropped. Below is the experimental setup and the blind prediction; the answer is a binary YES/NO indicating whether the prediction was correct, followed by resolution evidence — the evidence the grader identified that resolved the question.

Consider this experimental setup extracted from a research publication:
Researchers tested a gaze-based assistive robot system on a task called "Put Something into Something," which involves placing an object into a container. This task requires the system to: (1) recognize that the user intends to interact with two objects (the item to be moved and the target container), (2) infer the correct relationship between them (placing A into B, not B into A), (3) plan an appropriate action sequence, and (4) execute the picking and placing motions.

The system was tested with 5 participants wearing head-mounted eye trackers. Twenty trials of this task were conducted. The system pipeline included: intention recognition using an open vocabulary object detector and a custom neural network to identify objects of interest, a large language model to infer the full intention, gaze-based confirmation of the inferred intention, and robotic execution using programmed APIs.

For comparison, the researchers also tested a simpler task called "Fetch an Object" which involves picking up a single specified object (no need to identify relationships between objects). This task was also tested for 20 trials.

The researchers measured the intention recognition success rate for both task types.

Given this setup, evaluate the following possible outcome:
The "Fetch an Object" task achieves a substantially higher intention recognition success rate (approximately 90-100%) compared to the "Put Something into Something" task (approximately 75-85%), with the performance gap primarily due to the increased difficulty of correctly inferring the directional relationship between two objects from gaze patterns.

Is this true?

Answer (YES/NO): NO